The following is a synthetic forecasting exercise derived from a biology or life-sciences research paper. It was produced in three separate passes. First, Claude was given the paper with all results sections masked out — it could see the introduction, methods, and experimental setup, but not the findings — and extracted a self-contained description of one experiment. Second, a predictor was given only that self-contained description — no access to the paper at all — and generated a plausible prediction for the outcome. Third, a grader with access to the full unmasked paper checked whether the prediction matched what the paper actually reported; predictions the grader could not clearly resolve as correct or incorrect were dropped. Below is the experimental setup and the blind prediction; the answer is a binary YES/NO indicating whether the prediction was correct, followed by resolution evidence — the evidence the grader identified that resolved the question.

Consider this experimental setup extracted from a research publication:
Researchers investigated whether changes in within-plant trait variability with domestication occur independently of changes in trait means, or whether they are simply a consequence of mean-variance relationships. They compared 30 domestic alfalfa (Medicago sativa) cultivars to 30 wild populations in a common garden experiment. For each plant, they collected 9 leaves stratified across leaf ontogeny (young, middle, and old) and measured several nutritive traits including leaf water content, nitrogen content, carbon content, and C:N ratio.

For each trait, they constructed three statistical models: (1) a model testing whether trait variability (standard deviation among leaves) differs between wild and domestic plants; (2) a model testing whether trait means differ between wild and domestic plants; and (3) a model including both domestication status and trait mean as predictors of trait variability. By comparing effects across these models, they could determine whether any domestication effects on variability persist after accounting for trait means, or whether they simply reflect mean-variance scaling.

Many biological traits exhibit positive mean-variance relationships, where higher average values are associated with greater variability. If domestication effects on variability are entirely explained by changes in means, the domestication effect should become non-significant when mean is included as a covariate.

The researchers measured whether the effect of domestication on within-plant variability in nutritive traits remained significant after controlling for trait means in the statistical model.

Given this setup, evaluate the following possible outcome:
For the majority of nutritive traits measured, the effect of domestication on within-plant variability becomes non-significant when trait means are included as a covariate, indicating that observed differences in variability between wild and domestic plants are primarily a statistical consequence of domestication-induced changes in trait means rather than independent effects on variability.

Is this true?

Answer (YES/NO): NO